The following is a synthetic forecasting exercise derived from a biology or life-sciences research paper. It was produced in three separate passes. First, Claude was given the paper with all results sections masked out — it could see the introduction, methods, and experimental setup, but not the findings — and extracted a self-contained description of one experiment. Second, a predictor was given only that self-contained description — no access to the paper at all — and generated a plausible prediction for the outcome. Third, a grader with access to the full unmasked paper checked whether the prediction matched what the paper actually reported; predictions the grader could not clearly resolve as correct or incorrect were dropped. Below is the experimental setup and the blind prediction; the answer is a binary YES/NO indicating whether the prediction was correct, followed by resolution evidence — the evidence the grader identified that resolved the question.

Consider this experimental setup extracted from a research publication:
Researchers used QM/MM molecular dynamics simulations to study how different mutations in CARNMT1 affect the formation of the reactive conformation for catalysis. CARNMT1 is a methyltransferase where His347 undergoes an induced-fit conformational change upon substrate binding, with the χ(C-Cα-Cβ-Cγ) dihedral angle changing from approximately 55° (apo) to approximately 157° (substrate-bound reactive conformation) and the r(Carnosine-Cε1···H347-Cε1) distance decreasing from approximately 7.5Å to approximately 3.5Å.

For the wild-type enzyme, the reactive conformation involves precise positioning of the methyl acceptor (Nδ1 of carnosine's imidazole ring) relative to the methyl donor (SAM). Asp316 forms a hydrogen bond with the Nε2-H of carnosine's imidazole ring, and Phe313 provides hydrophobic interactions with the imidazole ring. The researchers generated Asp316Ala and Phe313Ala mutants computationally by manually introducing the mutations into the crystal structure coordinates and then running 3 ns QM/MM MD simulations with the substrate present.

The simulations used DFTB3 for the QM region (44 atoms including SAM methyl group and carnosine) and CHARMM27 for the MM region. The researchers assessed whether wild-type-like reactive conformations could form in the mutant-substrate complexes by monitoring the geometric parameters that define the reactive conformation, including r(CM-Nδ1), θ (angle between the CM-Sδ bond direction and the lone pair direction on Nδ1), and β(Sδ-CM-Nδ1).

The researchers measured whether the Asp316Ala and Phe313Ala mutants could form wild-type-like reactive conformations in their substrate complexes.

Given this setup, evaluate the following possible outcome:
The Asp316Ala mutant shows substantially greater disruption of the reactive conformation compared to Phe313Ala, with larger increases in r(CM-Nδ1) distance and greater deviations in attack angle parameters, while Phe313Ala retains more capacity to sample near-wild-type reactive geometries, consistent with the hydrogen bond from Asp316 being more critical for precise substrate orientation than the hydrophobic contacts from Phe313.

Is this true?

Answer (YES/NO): NO